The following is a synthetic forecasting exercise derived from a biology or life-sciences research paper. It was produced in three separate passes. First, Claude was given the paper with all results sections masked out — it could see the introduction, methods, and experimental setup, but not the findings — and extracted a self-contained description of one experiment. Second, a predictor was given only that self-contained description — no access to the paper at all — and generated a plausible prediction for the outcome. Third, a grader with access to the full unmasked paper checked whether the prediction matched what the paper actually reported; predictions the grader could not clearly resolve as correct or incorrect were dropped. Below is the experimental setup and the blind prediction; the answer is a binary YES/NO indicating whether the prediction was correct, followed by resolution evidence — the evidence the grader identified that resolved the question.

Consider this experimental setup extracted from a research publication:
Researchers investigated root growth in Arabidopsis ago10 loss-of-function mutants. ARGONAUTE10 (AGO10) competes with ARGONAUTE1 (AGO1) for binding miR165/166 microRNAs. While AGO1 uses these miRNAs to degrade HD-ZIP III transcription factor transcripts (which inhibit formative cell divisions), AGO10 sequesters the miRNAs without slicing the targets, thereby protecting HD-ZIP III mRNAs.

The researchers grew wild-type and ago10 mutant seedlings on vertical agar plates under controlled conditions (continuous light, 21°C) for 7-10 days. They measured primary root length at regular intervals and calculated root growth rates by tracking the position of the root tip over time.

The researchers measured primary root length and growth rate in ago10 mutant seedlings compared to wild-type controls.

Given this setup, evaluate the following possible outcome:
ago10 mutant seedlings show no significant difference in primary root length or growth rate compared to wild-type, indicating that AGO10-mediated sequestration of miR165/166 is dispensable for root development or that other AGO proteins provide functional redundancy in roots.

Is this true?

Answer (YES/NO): NO